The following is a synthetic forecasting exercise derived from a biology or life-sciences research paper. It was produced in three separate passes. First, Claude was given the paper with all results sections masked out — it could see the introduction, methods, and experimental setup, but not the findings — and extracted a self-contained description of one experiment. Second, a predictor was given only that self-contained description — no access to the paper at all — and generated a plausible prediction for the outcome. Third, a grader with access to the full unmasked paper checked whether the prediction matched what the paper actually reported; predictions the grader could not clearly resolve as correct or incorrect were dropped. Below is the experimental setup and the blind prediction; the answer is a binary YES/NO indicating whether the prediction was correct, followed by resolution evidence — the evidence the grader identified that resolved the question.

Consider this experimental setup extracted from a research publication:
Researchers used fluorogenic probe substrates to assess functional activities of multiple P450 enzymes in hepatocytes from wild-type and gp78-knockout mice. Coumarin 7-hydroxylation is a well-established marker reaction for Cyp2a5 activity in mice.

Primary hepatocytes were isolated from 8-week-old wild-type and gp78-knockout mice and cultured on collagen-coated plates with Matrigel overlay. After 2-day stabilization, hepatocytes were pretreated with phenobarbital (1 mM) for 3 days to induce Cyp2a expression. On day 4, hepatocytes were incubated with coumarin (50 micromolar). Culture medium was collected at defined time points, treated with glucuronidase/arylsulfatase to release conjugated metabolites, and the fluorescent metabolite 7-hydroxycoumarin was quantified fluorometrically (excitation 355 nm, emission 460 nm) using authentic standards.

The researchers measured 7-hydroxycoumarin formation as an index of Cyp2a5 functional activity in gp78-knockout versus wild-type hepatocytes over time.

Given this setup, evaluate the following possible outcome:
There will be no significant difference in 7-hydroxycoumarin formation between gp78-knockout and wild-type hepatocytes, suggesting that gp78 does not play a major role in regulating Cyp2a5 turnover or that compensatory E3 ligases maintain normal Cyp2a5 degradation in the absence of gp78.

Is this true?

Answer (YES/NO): NO